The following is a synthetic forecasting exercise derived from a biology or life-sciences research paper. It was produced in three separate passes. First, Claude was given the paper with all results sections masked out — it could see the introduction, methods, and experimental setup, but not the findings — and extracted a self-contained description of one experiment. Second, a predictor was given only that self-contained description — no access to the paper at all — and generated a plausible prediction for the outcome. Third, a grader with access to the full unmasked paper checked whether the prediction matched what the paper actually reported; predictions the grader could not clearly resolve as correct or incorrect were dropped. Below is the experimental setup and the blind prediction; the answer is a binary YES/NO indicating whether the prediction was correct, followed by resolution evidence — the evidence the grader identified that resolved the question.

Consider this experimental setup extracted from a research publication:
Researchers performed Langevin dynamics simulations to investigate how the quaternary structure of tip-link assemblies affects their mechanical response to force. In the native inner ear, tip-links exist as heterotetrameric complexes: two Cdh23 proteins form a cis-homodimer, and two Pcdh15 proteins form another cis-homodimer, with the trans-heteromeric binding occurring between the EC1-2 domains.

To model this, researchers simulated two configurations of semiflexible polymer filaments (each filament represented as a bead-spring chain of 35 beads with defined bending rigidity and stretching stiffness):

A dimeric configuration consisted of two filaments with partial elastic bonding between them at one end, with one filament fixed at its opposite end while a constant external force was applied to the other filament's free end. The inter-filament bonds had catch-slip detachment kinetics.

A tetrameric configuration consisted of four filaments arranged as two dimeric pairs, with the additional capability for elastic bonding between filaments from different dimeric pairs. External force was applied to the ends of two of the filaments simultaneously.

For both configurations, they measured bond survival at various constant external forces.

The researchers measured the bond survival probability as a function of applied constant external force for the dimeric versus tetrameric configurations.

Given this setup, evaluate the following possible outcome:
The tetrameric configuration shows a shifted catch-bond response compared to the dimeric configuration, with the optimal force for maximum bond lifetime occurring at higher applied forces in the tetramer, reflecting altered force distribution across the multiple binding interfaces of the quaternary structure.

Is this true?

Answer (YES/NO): NO